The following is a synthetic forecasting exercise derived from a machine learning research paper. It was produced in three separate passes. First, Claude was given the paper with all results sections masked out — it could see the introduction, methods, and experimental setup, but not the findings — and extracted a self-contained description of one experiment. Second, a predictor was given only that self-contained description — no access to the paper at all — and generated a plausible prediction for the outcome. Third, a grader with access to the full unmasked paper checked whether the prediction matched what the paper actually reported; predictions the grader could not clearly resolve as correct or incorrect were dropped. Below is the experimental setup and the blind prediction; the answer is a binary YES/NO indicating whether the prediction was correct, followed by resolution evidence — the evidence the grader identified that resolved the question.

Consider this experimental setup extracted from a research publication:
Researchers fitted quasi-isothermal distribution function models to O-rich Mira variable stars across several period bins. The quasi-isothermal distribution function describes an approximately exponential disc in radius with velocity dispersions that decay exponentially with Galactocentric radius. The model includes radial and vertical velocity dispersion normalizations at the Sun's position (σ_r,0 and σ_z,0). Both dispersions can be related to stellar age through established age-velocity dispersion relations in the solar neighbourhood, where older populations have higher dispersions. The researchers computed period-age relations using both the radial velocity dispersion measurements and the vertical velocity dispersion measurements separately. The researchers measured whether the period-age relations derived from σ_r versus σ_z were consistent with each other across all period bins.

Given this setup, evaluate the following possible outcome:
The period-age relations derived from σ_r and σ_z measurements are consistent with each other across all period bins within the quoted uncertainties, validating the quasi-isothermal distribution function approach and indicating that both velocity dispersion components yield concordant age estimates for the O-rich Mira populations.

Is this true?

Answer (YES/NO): NO